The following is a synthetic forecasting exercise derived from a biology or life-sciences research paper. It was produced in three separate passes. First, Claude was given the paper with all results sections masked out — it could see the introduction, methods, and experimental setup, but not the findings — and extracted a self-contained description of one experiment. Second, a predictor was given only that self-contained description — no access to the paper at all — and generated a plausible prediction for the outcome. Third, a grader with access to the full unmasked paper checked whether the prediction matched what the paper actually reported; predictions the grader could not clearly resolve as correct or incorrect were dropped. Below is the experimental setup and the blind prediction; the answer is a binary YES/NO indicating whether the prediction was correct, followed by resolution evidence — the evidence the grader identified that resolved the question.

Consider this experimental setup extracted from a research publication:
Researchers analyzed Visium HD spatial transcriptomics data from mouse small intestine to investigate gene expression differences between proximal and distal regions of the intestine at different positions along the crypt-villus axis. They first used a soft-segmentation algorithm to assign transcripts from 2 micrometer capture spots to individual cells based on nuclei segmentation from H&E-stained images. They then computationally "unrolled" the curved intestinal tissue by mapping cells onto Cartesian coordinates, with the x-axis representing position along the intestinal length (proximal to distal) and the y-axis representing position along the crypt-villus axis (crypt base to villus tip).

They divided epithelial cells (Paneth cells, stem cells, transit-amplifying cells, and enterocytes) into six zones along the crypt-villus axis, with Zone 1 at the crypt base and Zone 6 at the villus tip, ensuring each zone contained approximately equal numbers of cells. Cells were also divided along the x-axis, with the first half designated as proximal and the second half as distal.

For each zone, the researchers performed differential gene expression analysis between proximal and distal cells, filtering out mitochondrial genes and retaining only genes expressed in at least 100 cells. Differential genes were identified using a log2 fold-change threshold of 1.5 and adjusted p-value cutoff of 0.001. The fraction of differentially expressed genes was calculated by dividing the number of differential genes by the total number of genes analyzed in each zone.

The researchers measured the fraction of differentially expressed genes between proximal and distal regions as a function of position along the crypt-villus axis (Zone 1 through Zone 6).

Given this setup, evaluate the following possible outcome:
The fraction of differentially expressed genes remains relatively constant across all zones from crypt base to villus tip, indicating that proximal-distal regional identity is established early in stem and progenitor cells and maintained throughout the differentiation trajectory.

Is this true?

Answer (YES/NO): NO